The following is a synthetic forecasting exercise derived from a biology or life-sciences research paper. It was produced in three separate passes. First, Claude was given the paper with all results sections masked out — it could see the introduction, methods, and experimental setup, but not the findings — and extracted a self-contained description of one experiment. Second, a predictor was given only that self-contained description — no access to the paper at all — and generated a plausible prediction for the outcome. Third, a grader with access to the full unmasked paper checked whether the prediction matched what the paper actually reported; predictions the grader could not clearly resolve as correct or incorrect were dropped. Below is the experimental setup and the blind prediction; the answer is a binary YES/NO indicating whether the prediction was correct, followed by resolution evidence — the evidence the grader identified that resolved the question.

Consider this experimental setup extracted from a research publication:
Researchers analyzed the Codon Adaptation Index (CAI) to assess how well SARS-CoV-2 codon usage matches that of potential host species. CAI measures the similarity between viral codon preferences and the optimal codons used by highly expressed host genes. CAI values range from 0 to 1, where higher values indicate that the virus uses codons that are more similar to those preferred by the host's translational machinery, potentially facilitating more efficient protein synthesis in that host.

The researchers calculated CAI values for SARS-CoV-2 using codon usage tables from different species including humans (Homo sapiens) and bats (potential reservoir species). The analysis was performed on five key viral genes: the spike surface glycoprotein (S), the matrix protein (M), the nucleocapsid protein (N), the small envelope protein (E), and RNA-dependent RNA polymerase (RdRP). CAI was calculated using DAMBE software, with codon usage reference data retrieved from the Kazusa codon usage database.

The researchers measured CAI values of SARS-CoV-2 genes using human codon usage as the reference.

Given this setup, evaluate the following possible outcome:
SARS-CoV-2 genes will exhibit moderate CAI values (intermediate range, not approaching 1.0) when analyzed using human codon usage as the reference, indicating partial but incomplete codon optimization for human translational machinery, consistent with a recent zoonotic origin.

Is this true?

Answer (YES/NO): YES